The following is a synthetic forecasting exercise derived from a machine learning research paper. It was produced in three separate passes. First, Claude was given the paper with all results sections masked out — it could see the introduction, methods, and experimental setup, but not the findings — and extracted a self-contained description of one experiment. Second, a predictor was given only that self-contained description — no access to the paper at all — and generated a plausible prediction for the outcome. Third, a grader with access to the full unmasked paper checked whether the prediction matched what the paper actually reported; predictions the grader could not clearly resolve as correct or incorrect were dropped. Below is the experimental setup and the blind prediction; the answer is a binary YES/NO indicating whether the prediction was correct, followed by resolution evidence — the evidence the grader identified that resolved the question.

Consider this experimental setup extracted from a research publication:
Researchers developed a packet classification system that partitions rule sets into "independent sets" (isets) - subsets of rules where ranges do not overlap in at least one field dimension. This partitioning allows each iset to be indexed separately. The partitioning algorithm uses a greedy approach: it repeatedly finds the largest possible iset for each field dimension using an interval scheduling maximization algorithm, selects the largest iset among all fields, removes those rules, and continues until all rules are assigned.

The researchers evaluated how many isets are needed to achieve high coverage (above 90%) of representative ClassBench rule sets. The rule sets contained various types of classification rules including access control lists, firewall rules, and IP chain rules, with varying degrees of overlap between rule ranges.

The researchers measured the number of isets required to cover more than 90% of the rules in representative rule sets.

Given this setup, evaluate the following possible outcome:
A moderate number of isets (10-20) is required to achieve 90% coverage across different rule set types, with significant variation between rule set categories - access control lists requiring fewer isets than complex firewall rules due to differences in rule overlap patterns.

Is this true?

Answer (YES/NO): NO